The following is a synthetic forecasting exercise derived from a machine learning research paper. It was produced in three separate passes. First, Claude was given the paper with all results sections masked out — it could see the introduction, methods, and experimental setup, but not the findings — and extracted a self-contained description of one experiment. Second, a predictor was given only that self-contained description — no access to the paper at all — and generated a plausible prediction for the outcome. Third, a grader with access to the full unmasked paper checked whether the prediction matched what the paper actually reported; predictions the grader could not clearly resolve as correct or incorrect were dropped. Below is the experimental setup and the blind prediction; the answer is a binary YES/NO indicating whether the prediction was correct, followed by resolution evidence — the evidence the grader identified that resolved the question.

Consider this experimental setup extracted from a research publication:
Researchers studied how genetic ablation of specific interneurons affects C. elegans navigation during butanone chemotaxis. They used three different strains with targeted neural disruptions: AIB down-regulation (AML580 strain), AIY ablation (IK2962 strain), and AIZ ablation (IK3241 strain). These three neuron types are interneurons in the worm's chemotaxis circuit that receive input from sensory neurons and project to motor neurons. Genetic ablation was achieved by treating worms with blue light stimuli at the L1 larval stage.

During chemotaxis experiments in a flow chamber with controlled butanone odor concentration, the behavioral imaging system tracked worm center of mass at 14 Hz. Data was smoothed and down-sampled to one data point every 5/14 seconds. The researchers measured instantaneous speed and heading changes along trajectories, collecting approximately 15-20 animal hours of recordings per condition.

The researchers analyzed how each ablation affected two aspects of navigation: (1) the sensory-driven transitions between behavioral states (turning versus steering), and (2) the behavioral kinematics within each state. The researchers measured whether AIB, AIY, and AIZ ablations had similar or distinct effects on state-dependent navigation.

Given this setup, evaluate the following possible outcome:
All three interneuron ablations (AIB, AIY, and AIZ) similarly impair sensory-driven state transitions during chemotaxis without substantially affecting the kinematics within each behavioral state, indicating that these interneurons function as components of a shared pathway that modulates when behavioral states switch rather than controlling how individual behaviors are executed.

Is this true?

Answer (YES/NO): NO